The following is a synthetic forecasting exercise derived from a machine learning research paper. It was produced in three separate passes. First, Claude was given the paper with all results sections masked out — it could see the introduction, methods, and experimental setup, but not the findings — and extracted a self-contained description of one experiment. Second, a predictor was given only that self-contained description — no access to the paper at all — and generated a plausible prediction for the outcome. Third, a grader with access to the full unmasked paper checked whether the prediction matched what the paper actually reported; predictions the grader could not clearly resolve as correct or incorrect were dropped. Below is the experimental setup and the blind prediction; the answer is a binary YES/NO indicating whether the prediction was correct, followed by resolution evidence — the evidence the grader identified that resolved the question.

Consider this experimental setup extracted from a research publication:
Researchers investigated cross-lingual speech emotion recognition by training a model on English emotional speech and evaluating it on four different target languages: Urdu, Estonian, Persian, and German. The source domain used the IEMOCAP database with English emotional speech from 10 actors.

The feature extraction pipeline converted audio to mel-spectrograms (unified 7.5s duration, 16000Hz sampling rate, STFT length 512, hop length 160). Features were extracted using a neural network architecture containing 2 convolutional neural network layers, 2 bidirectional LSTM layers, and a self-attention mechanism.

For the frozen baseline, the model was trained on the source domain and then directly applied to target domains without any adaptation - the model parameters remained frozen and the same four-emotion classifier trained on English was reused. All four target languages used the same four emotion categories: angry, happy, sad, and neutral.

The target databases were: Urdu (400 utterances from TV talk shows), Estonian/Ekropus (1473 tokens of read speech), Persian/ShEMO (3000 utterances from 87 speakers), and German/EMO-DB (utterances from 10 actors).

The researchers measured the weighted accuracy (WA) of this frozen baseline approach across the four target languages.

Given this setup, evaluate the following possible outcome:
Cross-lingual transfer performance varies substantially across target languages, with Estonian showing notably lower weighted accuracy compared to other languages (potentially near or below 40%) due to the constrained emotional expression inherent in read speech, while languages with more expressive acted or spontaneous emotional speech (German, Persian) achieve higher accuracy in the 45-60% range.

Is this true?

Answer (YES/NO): NO